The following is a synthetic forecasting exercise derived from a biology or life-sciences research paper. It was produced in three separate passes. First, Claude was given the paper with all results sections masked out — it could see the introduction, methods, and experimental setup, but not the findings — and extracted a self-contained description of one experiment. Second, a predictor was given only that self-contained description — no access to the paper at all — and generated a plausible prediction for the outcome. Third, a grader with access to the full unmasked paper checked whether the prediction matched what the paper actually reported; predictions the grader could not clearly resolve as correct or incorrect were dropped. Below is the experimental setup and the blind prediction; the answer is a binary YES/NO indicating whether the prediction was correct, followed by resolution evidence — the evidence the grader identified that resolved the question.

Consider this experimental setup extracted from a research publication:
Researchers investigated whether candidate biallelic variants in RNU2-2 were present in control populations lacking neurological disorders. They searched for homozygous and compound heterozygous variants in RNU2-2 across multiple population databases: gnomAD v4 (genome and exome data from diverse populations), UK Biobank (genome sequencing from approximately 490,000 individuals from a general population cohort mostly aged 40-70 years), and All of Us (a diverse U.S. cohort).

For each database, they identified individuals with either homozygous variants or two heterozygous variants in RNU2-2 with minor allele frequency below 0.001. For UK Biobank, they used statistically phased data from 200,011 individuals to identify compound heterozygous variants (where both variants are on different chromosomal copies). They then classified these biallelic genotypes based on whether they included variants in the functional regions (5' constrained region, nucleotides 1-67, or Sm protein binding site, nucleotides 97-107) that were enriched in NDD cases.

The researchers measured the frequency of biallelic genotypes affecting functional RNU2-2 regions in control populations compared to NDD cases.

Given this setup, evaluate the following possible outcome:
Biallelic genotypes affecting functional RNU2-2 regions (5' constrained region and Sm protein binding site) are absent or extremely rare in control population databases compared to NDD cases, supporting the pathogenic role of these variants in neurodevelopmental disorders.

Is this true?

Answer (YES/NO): NO